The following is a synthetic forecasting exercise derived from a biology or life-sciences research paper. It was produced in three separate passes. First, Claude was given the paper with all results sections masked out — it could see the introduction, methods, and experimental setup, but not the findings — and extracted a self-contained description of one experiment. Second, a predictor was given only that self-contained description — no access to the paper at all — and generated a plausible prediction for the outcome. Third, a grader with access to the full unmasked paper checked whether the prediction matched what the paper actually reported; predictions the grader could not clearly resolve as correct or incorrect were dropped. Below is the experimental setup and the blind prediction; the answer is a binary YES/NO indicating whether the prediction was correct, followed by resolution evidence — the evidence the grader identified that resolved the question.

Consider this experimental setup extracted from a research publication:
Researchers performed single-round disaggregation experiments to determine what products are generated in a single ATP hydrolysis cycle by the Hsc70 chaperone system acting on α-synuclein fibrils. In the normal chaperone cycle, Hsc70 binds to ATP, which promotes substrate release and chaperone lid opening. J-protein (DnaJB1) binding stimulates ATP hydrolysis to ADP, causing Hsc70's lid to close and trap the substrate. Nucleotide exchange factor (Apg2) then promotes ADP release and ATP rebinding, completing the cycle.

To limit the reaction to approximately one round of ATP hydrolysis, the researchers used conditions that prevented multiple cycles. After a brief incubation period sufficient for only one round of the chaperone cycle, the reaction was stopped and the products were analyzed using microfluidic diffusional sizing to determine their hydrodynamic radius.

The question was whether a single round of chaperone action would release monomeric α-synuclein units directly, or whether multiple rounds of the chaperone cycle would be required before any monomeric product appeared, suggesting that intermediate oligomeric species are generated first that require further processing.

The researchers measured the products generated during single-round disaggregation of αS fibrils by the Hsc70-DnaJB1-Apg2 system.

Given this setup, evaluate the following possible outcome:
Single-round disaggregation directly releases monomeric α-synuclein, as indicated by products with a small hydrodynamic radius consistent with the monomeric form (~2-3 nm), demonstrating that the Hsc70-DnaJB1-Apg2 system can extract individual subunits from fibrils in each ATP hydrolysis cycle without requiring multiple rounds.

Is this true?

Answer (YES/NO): YES